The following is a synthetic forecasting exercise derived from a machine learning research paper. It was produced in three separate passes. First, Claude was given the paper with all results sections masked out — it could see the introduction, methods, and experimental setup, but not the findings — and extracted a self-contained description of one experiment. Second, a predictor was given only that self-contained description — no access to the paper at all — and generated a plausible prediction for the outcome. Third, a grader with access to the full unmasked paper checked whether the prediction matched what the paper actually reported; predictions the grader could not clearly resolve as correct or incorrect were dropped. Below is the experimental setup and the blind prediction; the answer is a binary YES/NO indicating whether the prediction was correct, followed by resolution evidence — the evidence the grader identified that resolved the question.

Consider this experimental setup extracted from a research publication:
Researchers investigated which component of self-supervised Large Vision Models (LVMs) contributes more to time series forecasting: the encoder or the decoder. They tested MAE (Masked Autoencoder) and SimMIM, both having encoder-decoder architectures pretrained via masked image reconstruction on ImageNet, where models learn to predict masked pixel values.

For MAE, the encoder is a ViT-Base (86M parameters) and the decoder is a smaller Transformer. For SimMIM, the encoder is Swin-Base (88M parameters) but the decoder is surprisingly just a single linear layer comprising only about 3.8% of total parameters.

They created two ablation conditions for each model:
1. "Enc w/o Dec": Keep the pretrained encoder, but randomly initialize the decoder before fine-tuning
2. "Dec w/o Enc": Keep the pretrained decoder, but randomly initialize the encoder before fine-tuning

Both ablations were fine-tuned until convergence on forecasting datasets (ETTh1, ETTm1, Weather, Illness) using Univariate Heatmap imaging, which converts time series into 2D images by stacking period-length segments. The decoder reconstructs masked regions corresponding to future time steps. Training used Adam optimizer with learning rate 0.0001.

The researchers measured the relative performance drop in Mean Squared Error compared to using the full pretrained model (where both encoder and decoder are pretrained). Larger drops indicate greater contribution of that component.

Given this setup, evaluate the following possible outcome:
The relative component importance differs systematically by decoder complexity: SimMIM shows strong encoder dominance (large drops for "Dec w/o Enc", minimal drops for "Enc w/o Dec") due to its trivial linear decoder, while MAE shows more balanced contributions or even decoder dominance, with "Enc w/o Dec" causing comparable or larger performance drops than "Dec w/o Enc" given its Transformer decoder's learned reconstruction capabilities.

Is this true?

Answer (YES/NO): NO